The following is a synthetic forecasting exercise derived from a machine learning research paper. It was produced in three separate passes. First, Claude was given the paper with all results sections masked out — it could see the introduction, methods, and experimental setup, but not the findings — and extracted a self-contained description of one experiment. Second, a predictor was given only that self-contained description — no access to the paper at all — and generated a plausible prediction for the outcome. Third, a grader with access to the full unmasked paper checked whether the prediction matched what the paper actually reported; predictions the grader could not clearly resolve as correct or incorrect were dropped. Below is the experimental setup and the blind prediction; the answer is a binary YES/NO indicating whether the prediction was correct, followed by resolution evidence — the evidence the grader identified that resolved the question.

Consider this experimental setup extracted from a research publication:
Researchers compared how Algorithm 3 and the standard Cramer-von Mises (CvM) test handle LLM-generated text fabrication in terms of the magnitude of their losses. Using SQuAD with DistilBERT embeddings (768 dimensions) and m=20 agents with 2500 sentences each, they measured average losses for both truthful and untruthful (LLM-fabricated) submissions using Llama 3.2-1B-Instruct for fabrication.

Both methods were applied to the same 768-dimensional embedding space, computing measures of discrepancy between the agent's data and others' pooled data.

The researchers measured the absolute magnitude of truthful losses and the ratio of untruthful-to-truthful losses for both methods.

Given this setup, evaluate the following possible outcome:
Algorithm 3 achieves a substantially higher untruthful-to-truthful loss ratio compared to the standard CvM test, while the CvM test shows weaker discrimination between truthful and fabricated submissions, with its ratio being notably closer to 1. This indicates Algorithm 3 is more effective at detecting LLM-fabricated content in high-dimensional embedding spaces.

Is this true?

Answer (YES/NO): NO